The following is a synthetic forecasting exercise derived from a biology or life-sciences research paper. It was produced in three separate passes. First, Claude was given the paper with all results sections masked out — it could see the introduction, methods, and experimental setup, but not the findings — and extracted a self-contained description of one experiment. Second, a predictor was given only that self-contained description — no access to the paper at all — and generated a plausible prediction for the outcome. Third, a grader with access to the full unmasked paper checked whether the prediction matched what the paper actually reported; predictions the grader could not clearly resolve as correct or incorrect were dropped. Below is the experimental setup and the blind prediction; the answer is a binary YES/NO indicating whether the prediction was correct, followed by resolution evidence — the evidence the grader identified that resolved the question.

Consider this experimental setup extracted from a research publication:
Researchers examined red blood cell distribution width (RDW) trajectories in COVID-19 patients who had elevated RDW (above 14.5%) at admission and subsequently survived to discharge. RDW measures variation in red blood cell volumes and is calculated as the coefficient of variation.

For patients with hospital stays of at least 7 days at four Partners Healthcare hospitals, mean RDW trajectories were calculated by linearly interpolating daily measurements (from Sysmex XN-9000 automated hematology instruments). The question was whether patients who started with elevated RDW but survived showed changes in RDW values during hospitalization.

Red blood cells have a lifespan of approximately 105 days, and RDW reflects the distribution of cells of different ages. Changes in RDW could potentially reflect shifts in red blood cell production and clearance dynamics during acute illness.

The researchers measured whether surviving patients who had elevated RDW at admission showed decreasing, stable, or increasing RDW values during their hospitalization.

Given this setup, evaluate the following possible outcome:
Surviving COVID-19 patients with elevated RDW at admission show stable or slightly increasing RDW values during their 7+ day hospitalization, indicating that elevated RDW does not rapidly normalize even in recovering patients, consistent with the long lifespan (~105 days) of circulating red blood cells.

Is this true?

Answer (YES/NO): YES